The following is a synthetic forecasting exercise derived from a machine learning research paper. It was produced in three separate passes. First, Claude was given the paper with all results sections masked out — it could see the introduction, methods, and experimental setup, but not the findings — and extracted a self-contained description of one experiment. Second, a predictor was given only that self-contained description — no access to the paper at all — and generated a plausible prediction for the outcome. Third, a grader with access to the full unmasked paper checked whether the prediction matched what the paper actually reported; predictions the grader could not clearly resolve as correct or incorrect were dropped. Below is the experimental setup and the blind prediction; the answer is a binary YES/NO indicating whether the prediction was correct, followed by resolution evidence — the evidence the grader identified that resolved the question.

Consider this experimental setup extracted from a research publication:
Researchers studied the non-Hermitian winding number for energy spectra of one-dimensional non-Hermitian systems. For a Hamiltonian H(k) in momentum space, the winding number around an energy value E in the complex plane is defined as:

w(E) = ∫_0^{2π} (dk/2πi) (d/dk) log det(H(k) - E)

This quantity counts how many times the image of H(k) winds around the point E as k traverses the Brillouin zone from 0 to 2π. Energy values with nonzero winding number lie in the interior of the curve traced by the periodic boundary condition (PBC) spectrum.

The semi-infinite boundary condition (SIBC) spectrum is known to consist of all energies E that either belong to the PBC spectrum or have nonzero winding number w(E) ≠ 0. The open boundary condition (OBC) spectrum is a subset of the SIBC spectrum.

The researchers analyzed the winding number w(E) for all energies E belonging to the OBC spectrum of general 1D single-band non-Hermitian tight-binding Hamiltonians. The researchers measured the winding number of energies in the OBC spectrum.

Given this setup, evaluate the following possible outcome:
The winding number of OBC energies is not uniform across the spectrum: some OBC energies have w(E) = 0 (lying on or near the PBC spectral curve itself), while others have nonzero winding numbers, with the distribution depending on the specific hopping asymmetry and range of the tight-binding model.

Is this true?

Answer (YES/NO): NO